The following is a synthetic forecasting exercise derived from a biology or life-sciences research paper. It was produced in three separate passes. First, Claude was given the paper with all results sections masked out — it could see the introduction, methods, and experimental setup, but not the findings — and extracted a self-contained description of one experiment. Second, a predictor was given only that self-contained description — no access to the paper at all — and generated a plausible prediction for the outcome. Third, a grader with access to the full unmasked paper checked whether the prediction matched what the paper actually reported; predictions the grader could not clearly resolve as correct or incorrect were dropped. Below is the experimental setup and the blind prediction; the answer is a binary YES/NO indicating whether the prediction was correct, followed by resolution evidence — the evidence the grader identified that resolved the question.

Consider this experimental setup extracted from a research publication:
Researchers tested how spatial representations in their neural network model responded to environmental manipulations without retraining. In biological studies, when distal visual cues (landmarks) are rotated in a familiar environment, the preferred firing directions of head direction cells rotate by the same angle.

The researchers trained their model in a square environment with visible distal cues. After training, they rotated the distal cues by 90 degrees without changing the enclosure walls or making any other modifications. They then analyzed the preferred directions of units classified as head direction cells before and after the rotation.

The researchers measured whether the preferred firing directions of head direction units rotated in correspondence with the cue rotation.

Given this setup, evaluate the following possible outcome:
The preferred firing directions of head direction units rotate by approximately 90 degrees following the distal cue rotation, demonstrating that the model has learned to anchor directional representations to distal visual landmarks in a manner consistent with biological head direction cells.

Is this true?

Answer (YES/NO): YES